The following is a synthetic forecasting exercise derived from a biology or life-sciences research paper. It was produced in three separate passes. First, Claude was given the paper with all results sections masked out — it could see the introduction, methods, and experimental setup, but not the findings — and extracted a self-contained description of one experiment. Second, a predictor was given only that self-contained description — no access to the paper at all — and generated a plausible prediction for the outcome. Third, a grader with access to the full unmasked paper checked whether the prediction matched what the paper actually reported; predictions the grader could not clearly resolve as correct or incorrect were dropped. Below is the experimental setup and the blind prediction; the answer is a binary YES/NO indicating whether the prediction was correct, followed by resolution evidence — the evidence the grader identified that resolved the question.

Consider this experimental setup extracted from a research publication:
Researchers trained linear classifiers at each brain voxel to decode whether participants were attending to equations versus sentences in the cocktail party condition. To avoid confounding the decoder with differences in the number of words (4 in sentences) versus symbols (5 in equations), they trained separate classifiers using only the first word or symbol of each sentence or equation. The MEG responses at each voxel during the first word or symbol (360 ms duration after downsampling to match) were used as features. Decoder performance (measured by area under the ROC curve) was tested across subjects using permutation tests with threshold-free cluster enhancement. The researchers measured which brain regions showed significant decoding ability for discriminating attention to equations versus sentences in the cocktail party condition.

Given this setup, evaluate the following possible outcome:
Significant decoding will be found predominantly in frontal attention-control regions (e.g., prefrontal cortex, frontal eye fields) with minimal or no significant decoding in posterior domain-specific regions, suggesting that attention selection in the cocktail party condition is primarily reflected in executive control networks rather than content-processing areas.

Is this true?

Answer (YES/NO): NO